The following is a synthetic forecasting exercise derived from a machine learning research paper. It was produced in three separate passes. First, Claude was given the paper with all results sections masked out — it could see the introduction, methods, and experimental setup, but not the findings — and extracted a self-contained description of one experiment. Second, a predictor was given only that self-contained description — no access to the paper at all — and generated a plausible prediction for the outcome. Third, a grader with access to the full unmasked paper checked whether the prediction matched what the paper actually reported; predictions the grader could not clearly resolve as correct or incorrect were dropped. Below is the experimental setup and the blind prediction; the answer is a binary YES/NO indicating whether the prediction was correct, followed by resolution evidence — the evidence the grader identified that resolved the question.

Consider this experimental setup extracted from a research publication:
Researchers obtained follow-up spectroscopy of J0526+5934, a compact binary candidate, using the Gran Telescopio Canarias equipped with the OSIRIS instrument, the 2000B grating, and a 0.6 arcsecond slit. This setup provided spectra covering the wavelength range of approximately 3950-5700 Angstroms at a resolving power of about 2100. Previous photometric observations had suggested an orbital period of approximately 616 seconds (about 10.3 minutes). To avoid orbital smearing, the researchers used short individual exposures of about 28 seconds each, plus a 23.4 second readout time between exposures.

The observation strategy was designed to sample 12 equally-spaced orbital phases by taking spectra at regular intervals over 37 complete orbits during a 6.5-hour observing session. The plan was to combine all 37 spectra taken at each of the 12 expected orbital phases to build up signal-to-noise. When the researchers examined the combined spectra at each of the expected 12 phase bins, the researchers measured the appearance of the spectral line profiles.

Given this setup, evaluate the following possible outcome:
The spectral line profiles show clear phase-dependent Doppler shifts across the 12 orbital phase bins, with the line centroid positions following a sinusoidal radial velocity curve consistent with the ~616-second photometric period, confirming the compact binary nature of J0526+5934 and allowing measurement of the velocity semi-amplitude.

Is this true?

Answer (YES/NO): NO